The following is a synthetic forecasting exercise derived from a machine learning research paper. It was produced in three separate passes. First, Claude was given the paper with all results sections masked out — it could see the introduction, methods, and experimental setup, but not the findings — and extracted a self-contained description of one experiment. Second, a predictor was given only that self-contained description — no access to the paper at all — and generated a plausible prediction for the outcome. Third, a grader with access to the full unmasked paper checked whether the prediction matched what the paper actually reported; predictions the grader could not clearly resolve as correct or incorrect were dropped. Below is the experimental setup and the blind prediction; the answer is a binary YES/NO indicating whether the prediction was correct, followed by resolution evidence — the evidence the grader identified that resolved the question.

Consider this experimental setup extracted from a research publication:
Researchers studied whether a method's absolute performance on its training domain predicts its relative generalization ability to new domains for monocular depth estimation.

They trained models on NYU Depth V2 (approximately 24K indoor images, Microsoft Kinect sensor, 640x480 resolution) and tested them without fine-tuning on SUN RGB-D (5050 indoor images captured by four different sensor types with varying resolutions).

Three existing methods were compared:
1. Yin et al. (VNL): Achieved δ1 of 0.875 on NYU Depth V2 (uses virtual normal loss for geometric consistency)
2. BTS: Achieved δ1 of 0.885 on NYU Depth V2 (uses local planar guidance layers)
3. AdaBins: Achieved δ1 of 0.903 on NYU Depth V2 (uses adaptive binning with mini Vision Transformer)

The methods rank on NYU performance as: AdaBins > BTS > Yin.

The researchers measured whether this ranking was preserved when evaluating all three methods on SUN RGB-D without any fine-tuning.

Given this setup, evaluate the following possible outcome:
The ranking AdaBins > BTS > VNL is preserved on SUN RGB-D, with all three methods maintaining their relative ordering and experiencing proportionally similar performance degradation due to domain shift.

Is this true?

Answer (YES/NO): NO